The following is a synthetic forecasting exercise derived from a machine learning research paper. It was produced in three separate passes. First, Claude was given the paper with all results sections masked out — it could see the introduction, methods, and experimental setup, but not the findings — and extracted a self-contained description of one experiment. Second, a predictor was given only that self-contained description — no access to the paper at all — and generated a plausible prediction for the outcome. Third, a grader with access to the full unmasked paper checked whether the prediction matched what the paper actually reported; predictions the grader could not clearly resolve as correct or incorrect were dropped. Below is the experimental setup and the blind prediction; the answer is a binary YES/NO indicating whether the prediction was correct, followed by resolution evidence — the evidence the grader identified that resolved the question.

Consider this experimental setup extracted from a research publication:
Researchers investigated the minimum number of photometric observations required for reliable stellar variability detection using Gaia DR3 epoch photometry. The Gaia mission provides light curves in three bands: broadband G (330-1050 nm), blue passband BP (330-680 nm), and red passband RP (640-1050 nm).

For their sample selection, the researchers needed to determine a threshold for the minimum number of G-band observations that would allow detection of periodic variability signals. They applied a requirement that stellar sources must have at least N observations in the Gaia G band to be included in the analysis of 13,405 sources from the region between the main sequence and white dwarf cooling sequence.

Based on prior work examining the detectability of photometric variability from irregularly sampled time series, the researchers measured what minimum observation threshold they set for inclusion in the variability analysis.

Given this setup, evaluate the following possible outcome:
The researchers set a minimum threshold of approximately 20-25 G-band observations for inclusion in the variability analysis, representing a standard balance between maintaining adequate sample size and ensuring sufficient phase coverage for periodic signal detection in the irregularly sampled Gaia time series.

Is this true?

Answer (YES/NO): YES